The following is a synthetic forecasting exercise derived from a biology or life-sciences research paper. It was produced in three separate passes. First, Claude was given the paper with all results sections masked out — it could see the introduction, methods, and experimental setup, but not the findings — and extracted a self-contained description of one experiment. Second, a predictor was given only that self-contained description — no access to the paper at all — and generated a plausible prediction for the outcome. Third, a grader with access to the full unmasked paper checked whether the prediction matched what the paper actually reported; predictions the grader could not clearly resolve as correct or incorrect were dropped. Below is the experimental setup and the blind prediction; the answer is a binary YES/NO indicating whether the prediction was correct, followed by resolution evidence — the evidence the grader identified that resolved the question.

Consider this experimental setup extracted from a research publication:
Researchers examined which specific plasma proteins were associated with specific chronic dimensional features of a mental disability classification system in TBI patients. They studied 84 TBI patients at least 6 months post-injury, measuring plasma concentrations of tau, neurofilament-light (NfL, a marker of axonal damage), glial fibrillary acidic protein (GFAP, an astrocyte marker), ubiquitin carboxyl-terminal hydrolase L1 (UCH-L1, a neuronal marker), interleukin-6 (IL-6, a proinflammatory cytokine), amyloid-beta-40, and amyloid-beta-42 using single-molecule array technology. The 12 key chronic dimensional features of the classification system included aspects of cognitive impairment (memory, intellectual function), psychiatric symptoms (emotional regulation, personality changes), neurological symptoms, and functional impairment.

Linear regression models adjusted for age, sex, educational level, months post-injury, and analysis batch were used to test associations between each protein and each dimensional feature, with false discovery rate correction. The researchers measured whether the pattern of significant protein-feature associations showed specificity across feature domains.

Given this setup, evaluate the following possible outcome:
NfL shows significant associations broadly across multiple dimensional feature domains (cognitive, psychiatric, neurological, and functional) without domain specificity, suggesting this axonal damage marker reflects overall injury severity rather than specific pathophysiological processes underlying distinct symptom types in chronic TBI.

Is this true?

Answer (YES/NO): YES